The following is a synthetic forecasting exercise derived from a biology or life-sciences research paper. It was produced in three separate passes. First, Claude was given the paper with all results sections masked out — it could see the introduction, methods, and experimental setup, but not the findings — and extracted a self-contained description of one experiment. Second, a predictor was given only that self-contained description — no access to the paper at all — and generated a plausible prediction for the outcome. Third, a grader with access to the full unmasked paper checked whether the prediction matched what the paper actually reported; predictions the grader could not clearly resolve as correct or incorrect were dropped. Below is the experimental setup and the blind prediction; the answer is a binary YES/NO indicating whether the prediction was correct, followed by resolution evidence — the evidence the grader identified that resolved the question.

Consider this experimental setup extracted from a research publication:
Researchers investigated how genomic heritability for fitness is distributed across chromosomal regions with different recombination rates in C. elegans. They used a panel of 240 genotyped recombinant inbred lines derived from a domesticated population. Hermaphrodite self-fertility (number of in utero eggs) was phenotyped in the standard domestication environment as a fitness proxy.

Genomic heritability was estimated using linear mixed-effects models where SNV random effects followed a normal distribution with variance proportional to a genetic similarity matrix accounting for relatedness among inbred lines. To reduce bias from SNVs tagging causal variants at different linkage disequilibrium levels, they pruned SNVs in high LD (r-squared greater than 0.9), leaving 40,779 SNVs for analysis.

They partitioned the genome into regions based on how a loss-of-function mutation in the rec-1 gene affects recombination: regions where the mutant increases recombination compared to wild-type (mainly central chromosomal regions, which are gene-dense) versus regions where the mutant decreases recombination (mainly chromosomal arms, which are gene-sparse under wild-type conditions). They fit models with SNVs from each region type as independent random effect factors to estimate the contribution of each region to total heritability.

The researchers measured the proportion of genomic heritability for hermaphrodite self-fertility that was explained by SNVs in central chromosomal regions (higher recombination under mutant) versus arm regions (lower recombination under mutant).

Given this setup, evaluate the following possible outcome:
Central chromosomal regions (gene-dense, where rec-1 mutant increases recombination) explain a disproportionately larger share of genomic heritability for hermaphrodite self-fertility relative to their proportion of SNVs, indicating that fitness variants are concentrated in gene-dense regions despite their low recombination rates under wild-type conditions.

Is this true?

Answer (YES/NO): NO